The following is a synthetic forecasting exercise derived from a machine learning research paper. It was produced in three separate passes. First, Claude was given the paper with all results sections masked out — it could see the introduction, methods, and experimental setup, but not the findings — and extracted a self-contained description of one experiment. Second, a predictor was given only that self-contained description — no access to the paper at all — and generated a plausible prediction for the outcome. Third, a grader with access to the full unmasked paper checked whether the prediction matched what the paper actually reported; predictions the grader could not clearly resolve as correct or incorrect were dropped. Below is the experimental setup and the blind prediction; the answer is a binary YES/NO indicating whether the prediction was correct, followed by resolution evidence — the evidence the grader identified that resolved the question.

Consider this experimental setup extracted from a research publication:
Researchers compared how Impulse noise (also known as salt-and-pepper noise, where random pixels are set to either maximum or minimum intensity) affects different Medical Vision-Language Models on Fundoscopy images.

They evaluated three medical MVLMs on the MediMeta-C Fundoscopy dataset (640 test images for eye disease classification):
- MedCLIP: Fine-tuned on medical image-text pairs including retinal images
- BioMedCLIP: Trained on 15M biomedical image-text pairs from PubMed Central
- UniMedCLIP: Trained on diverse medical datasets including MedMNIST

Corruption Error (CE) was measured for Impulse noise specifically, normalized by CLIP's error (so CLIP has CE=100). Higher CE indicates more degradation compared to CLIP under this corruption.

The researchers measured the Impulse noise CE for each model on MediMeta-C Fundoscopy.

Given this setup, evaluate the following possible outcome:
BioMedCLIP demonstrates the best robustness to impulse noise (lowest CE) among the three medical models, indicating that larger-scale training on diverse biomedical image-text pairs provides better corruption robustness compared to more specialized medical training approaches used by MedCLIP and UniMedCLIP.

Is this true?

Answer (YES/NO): NO